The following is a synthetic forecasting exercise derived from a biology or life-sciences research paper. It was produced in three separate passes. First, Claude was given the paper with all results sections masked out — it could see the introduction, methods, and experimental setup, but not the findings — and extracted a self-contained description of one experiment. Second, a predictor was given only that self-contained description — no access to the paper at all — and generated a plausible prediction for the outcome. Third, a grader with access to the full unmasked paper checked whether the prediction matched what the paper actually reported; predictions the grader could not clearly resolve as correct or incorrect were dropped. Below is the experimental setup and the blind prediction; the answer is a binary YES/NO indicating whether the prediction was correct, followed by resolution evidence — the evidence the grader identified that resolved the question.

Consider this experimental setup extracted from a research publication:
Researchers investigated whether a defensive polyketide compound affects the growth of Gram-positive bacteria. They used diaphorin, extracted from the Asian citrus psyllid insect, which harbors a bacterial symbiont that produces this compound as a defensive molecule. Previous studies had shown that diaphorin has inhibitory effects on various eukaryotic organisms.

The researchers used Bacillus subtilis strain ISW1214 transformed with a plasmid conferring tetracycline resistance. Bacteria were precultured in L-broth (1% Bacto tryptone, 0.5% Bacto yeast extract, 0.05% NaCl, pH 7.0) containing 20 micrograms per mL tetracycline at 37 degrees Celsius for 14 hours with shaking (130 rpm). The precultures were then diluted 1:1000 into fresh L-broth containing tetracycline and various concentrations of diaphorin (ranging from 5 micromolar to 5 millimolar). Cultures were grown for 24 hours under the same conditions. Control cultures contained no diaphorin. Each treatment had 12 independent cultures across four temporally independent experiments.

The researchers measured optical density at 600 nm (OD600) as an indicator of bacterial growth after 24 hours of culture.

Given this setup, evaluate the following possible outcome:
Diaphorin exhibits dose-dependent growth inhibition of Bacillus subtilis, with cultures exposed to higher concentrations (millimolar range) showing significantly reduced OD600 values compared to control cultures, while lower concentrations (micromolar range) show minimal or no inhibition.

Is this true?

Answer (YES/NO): YES